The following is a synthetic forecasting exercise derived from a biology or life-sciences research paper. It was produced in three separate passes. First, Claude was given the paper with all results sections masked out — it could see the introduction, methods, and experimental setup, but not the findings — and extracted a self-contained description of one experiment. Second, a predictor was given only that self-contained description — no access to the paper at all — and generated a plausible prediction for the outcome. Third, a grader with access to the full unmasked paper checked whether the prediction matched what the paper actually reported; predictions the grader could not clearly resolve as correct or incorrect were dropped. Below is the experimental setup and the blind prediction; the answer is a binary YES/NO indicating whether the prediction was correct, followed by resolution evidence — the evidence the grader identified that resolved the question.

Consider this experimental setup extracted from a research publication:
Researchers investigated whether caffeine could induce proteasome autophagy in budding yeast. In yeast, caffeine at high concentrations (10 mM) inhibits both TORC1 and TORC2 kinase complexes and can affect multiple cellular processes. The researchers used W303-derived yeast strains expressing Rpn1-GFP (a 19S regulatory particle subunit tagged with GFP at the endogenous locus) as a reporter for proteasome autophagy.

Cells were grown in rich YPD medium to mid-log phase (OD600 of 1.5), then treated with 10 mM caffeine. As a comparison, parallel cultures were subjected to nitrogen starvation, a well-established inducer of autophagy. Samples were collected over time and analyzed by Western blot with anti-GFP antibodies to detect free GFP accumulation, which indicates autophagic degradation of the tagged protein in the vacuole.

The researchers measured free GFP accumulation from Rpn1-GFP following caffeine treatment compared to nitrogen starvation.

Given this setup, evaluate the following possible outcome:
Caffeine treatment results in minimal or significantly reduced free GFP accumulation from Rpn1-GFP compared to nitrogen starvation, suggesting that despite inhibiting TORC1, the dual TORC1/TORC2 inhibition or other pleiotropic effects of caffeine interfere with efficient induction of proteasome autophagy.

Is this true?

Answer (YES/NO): NO